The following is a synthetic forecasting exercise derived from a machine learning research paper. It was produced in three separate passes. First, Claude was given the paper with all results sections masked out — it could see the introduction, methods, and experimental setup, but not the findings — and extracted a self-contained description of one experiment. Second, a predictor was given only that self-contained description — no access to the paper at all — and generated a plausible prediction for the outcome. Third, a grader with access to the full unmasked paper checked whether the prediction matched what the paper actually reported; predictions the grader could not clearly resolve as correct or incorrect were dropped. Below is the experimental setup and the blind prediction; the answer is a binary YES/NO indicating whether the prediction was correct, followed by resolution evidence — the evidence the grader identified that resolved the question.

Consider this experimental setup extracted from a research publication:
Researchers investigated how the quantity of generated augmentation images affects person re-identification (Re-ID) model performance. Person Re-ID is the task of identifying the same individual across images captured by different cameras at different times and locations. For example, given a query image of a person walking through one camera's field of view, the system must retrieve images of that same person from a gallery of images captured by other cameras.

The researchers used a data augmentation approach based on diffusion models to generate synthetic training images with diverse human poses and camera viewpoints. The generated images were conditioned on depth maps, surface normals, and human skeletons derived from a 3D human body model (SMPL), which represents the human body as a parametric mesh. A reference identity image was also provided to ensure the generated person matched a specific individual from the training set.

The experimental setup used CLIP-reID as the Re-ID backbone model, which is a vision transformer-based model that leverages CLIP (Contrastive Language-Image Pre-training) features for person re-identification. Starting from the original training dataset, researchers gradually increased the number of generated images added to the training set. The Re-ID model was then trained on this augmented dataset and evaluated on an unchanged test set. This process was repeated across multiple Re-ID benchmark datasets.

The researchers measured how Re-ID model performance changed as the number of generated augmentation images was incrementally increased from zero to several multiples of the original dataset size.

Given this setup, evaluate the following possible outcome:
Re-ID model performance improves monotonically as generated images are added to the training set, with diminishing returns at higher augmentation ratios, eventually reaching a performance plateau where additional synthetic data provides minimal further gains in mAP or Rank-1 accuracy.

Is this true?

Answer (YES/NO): NO